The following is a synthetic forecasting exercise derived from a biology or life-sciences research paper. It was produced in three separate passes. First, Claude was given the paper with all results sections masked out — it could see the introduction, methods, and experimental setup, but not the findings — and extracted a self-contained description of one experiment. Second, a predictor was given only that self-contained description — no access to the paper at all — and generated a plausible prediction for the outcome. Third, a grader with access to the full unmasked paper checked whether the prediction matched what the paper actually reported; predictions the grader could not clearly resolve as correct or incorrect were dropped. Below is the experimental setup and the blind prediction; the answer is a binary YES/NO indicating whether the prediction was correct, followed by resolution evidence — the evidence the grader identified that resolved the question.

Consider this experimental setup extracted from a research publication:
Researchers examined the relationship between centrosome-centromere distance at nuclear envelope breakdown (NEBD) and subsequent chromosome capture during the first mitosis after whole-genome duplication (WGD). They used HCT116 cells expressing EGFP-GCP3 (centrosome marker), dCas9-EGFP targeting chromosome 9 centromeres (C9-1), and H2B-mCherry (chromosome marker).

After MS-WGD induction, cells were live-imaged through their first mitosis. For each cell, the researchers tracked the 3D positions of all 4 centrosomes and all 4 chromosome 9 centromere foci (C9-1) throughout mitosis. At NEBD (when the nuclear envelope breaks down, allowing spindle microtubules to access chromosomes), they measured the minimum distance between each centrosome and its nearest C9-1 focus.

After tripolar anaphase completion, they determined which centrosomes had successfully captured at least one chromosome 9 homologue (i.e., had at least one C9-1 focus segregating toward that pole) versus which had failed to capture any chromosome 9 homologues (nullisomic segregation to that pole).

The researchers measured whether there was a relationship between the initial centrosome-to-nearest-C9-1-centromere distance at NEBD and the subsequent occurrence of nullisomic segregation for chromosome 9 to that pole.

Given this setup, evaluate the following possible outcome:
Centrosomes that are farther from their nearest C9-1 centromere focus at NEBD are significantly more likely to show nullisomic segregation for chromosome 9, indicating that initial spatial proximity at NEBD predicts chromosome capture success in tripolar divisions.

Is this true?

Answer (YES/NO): YES